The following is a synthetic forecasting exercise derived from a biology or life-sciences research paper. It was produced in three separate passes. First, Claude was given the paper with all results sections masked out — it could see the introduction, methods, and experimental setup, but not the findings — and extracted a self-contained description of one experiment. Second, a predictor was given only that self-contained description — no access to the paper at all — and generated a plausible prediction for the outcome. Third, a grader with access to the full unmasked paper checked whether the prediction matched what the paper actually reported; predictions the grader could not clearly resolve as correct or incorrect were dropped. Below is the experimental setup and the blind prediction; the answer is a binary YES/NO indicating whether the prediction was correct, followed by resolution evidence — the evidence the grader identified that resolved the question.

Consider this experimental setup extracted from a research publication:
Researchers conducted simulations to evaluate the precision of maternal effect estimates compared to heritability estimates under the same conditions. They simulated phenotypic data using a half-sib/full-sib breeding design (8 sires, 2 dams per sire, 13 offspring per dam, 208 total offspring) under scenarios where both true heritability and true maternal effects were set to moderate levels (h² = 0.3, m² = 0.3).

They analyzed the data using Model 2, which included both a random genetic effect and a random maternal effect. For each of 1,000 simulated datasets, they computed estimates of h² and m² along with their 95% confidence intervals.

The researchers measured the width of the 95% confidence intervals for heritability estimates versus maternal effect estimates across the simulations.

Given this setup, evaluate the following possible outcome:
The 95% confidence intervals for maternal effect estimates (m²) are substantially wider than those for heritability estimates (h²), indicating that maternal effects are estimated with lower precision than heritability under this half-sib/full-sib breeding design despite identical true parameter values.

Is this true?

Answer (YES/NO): NO